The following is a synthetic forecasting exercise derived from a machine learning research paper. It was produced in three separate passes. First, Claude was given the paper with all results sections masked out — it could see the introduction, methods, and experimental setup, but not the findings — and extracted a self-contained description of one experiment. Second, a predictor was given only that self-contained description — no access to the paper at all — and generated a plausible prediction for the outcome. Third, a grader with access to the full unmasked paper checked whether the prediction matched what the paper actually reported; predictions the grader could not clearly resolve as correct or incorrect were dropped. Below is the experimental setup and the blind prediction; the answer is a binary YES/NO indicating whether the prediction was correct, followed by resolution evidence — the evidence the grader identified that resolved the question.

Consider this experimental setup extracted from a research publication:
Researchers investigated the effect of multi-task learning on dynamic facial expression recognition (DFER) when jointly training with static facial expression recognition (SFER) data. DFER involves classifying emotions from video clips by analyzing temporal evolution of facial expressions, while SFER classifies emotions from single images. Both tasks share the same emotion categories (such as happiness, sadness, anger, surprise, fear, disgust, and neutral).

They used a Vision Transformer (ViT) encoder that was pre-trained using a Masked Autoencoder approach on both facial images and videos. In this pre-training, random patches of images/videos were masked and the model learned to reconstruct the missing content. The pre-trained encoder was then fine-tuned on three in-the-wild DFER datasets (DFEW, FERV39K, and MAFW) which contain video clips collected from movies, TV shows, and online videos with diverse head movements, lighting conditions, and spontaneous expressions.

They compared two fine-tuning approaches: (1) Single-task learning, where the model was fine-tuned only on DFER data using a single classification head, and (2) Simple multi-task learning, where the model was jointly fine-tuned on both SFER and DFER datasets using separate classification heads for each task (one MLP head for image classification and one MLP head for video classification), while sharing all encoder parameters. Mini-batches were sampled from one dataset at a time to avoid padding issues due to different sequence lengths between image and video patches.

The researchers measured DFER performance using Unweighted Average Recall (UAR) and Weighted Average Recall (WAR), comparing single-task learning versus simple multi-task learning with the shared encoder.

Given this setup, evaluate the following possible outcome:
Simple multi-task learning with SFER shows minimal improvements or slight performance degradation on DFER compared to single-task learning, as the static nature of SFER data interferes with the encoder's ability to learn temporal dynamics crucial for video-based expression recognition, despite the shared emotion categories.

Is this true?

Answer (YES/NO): YES